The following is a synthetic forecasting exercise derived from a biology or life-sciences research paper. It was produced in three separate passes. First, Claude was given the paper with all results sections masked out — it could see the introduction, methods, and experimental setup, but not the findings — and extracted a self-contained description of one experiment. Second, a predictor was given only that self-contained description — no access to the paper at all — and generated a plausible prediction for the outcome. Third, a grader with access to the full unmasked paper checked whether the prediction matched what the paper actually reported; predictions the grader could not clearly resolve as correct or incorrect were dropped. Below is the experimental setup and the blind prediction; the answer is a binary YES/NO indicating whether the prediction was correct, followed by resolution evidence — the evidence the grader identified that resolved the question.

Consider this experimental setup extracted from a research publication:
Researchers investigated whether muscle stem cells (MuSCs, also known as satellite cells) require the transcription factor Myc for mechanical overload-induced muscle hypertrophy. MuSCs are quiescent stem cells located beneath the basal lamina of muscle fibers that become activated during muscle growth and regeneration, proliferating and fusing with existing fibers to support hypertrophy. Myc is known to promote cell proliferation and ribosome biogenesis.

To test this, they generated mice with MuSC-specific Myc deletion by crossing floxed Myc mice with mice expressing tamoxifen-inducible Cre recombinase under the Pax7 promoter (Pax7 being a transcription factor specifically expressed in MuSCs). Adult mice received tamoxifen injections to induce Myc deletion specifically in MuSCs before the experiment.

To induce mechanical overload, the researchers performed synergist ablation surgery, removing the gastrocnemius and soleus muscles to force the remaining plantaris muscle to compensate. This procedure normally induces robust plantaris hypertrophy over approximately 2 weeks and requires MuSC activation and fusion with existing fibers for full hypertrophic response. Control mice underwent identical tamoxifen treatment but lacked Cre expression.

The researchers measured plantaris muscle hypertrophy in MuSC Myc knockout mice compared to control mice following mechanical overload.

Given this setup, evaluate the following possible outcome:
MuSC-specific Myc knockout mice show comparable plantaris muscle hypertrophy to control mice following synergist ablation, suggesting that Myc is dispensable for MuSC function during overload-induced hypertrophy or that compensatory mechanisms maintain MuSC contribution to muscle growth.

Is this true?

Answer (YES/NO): NO